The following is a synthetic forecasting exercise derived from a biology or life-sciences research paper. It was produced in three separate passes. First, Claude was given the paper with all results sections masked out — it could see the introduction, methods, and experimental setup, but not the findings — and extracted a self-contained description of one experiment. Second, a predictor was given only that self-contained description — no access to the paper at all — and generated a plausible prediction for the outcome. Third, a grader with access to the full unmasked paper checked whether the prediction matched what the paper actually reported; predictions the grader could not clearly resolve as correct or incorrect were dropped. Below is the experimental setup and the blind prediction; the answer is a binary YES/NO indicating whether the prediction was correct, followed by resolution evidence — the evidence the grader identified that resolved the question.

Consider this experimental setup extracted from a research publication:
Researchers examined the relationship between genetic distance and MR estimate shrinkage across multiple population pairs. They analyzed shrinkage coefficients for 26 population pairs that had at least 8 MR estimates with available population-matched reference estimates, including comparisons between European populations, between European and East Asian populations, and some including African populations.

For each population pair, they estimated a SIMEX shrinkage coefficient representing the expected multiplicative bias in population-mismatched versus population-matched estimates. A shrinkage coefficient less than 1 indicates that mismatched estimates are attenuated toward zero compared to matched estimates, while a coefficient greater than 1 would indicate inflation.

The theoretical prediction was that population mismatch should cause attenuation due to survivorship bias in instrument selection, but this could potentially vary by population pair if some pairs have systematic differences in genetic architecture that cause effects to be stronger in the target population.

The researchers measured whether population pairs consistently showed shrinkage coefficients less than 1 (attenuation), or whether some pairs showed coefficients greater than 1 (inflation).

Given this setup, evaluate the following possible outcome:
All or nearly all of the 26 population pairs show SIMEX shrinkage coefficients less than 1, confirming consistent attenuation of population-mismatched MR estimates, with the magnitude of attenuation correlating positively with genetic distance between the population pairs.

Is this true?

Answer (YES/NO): YES